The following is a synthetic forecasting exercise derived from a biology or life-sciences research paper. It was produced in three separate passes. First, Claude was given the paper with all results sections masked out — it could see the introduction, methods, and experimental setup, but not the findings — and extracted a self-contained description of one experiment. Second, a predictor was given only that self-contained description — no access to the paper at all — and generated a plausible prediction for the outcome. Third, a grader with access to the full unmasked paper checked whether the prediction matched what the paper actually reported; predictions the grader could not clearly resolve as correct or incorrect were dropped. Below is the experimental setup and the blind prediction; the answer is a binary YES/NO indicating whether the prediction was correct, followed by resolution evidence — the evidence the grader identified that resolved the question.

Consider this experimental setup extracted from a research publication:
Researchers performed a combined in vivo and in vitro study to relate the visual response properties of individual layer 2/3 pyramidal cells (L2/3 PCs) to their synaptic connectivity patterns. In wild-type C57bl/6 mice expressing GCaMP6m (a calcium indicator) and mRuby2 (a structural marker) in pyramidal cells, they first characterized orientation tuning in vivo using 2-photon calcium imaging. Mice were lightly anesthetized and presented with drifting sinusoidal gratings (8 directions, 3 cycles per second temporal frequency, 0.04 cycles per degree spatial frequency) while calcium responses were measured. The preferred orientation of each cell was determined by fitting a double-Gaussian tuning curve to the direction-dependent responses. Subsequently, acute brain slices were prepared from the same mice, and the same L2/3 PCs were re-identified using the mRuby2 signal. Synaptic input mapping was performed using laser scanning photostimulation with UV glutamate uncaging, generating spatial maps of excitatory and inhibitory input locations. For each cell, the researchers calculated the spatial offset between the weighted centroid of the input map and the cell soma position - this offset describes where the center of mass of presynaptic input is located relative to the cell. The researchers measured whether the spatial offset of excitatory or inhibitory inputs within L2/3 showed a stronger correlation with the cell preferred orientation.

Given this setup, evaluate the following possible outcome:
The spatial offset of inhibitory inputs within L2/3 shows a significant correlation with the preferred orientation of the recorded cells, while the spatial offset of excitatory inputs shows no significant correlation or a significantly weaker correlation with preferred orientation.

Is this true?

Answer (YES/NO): YES